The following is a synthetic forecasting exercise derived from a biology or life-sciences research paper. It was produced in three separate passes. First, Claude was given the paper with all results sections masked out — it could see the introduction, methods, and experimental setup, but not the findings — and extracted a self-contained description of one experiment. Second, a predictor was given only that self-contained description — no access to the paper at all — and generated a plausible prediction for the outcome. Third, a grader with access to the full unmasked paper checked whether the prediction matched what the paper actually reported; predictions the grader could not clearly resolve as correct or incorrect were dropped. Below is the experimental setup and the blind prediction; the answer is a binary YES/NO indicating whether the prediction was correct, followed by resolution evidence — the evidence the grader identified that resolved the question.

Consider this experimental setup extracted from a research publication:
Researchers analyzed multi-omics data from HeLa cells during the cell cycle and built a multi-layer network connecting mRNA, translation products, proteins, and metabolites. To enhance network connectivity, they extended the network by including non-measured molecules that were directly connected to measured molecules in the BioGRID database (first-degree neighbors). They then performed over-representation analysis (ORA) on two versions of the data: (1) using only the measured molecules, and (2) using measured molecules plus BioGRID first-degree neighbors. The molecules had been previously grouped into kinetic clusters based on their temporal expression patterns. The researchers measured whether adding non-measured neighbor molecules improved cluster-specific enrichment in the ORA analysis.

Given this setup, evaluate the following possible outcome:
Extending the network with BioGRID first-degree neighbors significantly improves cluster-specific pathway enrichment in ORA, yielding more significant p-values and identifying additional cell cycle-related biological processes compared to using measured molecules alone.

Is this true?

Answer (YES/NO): NO